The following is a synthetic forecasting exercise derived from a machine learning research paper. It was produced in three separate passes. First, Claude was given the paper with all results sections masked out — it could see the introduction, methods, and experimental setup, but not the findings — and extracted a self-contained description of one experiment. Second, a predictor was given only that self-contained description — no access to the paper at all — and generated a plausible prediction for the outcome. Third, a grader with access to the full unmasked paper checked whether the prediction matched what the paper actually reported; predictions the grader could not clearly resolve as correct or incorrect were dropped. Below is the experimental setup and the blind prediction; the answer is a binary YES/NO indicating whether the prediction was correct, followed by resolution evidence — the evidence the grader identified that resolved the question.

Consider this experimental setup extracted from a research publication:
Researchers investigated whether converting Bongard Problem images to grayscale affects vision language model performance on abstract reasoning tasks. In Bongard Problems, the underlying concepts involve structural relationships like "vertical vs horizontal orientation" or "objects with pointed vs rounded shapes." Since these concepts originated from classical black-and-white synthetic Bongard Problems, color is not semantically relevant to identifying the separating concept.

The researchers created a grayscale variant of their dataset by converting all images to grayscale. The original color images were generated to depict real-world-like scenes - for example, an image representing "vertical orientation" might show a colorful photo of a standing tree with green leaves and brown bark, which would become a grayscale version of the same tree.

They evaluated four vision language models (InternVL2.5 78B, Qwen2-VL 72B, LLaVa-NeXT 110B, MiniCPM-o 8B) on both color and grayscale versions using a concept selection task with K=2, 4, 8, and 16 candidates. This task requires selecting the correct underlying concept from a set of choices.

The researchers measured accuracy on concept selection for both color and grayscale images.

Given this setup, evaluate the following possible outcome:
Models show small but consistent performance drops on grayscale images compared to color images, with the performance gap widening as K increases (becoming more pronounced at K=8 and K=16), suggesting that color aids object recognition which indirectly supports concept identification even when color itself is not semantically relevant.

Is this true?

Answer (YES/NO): NO